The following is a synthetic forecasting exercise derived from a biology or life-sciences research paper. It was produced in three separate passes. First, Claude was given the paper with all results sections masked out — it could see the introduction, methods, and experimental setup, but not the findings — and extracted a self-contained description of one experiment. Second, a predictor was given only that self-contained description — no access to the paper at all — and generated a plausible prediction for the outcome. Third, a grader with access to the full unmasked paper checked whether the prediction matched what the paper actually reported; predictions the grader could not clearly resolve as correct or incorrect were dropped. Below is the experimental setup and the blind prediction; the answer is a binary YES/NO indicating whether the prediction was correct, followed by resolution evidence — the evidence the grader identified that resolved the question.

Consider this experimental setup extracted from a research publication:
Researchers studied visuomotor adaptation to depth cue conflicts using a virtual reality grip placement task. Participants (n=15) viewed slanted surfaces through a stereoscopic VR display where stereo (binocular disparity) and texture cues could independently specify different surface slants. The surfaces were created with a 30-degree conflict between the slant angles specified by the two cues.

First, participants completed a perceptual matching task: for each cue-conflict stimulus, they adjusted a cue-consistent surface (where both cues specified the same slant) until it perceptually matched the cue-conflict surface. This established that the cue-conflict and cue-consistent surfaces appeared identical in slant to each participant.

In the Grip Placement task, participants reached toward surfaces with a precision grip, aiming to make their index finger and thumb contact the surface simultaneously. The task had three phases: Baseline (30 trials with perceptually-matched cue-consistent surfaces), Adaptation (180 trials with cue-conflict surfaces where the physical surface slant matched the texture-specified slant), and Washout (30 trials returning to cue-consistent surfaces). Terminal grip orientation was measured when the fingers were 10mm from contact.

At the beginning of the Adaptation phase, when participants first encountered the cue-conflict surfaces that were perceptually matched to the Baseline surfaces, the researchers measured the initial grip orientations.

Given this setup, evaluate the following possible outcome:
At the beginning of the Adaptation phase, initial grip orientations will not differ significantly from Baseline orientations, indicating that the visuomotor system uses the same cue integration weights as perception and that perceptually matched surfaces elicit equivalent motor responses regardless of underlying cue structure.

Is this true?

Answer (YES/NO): YES